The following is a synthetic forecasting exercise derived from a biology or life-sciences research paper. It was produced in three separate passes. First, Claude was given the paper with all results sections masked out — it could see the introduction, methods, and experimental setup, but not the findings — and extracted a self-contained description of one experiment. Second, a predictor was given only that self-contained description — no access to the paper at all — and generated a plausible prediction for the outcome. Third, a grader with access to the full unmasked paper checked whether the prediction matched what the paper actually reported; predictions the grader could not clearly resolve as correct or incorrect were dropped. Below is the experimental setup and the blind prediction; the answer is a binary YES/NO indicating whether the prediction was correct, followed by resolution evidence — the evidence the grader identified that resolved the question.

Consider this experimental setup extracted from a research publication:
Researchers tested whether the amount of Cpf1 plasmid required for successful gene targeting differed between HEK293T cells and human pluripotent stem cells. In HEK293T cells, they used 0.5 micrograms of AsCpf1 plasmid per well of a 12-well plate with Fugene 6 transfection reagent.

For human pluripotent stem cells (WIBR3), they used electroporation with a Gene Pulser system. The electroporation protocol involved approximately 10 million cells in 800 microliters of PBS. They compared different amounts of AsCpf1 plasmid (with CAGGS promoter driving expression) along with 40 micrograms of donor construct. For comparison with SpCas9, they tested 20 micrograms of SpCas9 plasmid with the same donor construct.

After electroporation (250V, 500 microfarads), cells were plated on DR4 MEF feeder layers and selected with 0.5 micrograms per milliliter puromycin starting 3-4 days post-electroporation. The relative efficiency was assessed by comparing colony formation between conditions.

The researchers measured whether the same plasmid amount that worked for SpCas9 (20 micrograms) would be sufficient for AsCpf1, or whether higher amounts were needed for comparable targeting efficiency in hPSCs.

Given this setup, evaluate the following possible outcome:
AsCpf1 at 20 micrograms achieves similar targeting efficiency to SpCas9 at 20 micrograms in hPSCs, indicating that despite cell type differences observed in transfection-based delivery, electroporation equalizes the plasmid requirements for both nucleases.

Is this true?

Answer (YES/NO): NO